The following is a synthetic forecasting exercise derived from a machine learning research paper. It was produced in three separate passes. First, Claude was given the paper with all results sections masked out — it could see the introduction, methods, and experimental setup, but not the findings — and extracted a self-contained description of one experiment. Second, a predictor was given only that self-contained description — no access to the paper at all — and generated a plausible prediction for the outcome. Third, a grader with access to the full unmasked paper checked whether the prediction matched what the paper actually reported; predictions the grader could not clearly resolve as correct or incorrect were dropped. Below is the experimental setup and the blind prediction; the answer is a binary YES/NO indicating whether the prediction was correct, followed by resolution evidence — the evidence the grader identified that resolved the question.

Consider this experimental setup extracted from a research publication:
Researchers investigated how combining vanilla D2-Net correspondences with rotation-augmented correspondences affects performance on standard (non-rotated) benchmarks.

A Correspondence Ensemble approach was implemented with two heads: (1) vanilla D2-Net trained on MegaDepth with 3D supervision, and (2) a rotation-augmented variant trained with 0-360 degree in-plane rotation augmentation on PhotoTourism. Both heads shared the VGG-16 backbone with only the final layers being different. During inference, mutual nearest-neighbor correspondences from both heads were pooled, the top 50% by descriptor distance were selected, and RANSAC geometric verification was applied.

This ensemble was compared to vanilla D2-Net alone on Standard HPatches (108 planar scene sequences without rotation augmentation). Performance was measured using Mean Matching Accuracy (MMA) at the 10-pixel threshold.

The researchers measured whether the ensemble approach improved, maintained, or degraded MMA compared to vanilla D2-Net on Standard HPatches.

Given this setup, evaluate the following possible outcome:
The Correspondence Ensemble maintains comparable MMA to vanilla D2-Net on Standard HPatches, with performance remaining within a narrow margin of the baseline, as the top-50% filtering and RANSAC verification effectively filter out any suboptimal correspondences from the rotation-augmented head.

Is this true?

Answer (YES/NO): NO